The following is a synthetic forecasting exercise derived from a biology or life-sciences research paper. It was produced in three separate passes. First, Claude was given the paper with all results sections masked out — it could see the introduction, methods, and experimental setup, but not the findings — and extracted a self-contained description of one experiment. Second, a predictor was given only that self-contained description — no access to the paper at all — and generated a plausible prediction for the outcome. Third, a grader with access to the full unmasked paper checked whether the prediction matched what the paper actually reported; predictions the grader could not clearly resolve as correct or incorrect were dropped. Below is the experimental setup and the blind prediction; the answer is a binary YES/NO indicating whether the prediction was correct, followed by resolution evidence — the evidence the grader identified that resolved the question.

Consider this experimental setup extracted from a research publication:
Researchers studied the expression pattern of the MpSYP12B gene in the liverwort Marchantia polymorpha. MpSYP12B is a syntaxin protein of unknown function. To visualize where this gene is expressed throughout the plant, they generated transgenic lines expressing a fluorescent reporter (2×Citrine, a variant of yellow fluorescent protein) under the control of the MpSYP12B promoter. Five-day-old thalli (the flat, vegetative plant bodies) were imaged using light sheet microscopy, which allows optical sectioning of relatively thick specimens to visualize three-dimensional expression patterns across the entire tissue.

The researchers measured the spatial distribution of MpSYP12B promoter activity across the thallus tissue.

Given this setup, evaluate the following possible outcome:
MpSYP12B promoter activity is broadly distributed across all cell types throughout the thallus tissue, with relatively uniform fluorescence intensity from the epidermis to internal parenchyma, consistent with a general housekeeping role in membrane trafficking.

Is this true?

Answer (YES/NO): NO